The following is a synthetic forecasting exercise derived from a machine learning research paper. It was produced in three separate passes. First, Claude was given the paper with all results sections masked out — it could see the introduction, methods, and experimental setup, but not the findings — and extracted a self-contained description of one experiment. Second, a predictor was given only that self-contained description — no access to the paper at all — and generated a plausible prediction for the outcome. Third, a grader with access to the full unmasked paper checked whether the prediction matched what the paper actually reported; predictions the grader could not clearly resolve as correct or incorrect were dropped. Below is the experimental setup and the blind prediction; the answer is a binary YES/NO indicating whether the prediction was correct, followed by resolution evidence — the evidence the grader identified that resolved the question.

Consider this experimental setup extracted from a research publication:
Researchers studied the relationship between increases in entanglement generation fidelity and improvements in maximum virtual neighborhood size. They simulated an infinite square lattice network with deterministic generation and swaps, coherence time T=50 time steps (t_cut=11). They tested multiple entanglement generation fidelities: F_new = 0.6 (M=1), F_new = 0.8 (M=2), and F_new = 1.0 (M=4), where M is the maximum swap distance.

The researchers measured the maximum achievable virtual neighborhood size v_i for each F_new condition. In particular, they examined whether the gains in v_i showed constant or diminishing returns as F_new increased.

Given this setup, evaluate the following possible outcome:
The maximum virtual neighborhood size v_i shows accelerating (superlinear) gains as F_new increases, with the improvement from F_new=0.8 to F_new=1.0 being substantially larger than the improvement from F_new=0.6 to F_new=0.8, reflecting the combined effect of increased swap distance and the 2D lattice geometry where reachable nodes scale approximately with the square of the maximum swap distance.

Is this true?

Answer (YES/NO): NO